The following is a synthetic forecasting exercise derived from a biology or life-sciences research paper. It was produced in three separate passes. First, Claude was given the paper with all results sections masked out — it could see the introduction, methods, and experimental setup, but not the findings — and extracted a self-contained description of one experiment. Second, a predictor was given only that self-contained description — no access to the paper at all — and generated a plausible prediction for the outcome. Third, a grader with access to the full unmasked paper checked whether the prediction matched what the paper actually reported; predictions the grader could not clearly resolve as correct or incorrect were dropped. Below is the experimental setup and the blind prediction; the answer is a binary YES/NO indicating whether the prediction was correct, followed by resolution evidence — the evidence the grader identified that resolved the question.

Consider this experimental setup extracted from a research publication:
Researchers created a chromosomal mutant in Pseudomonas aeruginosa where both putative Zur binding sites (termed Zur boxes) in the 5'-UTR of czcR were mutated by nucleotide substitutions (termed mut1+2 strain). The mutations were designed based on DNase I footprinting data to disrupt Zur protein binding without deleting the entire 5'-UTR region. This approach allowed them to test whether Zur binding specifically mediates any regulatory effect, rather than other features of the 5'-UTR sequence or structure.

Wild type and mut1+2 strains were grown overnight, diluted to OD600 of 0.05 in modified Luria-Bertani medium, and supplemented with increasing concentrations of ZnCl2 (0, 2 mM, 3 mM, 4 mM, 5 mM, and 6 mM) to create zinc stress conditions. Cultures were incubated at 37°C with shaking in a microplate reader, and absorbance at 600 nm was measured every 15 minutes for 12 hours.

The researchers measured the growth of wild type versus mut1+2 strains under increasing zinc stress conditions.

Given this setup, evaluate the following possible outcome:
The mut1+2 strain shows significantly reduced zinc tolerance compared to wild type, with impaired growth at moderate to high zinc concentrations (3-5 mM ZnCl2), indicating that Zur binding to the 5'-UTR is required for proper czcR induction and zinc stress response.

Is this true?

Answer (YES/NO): NO